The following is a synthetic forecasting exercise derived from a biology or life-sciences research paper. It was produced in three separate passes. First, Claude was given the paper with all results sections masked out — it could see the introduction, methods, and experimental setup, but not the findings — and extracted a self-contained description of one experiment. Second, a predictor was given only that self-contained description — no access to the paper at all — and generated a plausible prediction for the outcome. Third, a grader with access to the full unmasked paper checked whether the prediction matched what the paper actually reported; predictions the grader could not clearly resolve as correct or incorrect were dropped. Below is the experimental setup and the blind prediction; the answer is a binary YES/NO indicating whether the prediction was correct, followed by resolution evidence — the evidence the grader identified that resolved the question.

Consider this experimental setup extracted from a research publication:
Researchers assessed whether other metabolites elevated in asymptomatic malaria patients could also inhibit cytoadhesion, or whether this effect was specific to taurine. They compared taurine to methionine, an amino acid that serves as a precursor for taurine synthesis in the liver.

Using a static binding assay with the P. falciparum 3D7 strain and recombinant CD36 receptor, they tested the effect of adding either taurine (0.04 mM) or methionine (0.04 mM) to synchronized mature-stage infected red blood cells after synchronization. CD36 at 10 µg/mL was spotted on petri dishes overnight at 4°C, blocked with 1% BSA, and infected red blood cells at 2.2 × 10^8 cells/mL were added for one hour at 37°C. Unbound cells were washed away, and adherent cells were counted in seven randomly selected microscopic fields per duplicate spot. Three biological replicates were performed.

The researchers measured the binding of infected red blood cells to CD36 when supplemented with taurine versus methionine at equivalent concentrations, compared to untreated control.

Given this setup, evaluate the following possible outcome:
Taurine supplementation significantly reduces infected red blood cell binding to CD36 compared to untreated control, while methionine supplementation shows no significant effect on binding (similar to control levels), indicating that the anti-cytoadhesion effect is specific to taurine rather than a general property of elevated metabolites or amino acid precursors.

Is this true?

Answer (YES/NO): YES